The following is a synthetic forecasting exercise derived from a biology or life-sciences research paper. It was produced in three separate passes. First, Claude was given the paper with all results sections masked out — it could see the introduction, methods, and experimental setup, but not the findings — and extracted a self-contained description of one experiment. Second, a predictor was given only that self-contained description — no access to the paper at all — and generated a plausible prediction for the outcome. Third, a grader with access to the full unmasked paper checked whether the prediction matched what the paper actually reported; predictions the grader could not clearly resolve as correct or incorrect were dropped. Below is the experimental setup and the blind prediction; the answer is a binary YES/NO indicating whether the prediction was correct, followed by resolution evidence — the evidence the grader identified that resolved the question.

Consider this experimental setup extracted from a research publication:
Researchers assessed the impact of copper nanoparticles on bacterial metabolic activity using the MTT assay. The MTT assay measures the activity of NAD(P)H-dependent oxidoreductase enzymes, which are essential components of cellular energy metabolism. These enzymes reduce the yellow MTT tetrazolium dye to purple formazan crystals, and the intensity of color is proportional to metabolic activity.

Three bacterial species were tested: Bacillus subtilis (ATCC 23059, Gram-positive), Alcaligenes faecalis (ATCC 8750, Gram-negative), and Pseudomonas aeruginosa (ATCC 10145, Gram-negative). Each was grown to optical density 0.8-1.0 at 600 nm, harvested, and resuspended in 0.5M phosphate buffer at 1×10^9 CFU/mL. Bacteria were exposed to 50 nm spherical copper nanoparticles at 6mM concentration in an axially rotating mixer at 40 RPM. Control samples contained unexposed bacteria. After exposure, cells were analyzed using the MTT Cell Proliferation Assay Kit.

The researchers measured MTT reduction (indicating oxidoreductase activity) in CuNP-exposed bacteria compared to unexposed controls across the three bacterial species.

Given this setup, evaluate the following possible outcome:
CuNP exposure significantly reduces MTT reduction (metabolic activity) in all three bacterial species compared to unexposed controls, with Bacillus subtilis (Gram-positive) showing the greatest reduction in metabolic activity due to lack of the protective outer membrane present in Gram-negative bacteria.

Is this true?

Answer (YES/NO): NO